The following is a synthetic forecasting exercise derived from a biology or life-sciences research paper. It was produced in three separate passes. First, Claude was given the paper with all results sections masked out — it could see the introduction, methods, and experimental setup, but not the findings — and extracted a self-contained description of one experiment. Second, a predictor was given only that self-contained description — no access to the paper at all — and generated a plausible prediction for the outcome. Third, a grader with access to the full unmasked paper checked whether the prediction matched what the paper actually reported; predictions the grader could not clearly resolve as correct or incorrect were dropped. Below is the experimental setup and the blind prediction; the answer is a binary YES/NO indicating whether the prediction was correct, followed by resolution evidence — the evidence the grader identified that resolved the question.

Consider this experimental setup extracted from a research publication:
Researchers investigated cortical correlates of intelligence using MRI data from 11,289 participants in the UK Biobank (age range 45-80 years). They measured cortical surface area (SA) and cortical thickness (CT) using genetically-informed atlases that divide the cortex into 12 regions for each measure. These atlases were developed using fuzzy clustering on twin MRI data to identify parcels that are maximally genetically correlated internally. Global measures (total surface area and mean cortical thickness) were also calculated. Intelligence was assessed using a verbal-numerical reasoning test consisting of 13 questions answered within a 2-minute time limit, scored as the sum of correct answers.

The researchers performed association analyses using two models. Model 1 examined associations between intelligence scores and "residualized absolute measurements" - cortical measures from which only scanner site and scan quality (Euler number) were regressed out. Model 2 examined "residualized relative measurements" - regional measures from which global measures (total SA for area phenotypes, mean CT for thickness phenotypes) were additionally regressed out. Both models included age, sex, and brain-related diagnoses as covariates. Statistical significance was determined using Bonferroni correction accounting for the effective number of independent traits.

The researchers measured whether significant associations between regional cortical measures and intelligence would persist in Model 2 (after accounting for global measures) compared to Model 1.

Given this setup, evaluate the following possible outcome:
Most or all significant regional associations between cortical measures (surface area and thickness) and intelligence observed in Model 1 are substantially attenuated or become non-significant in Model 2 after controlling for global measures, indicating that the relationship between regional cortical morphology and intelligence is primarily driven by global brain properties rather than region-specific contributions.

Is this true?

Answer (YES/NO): NO